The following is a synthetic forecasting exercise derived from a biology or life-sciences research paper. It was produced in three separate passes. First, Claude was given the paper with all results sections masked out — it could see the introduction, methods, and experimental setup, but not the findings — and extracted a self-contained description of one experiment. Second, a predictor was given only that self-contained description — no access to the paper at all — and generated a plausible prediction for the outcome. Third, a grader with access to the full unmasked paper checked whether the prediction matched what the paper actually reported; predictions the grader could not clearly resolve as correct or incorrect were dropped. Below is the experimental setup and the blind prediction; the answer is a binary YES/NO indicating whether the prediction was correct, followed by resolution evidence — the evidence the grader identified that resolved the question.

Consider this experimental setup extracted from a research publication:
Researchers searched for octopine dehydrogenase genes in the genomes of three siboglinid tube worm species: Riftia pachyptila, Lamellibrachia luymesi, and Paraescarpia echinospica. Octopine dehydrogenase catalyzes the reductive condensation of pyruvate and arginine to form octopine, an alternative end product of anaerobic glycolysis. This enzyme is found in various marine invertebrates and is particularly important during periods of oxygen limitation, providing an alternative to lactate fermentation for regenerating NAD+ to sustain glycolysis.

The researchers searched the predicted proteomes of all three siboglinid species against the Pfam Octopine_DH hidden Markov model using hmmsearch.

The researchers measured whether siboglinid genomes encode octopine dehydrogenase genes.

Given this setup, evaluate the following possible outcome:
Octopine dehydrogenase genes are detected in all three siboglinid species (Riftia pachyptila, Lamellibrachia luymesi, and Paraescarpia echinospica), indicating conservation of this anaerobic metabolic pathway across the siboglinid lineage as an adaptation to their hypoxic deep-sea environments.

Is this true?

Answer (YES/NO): NO